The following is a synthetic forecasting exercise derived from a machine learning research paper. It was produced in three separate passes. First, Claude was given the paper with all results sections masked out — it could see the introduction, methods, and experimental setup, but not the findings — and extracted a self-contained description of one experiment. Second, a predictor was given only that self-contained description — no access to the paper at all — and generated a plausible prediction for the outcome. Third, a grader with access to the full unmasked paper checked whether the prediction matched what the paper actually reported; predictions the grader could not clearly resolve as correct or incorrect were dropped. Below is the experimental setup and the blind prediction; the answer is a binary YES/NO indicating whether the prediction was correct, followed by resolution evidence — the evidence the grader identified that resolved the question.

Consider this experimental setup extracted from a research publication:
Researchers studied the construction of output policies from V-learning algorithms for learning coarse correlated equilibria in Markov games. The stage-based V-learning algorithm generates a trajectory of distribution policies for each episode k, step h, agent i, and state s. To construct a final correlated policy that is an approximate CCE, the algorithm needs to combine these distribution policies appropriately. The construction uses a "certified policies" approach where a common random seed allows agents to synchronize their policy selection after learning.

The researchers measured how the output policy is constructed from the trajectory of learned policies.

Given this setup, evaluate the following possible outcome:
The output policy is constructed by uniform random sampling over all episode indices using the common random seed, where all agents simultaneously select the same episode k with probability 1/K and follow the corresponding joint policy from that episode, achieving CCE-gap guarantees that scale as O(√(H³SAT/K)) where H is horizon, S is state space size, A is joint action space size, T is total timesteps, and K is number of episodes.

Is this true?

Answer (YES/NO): NO